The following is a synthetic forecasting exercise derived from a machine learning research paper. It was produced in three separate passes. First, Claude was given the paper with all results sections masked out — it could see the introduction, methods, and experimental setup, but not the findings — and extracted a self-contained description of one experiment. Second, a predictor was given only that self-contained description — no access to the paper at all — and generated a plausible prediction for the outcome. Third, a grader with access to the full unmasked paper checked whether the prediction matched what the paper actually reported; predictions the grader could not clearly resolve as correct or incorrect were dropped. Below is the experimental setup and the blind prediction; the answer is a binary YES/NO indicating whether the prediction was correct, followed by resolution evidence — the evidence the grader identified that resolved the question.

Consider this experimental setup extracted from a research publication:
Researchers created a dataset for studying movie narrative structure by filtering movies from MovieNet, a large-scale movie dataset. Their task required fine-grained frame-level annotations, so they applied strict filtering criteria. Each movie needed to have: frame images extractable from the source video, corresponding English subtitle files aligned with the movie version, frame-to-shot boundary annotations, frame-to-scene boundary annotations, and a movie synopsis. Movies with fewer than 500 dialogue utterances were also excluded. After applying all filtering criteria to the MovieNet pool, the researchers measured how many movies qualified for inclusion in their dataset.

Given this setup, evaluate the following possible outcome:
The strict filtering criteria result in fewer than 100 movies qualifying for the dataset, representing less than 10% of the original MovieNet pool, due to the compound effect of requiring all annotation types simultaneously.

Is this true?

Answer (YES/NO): NO